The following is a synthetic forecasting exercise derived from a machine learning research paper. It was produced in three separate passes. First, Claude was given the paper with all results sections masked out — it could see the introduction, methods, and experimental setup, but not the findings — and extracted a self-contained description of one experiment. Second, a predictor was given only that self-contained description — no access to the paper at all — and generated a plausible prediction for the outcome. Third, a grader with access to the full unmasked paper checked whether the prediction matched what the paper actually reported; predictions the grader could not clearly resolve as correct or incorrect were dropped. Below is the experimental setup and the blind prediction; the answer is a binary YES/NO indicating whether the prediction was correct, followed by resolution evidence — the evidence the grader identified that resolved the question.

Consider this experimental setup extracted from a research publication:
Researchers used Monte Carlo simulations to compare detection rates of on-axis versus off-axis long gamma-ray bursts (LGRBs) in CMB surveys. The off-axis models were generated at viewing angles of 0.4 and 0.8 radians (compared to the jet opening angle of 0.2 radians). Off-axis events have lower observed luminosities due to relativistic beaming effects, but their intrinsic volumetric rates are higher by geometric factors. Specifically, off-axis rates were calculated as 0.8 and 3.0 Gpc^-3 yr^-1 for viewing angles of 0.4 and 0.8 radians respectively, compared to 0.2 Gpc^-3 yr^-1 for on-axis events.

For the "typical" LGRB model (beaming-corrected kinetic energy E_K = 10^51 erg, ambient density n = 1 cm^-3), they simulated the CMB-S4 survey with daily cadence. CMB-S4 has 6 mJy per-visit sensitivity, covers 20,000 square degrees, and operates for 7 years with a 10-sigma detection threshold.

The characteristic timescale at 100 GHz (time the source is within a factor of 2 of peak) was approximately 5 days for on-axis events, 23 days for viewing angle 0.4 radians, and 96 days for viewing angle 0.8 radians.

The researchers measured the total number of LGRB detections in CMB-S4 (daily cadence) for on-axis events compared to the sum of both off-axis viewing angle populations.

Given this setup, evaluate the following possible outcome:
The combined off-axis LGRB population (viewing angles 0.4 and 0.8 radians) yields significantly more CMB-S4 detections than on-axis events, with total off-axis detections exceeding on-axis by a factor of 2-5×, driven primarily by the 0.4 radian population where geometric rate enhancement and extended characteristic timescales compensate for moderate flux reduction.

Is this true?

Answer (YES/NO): NO